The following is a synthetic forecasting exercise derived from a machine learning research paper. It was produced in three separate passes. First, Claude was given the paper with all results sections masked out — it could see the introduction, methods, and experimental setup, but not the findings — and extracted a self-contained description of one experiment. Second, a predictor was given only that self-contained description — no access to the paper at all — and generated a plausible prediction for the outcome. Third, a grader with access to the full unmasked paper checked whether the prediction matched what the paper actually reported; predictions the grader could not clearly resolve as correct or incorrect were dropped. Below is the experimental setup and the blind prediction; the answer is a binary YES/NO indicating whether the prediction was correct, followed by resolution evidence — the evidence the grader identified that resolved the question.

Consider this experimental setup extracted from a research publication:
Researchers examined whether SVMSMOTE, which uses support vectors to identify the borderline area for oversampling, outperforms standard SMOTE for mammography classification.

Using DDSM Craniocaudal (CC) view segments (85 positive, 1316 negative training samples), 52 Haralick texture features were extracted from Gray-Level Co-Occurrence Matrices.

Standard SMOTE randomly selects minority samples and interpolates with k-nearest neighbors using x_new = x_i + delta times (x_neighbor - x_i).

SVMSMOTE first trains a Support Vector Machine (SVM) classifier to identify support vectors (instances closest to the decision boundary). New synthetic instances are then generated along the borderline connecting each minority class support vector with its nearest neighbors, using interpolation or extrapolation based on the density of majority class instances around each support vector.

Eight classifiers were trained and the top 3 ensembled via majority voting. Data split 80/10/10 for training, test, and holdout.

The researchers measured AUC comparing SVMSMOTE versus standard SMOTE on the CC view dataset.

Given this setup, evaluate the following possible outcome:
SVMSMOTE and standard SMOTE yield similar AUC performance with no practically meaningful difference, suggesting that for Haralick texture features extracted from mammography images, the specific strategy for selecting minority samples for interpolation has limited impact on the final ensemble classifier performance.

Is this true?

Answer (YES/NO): NO